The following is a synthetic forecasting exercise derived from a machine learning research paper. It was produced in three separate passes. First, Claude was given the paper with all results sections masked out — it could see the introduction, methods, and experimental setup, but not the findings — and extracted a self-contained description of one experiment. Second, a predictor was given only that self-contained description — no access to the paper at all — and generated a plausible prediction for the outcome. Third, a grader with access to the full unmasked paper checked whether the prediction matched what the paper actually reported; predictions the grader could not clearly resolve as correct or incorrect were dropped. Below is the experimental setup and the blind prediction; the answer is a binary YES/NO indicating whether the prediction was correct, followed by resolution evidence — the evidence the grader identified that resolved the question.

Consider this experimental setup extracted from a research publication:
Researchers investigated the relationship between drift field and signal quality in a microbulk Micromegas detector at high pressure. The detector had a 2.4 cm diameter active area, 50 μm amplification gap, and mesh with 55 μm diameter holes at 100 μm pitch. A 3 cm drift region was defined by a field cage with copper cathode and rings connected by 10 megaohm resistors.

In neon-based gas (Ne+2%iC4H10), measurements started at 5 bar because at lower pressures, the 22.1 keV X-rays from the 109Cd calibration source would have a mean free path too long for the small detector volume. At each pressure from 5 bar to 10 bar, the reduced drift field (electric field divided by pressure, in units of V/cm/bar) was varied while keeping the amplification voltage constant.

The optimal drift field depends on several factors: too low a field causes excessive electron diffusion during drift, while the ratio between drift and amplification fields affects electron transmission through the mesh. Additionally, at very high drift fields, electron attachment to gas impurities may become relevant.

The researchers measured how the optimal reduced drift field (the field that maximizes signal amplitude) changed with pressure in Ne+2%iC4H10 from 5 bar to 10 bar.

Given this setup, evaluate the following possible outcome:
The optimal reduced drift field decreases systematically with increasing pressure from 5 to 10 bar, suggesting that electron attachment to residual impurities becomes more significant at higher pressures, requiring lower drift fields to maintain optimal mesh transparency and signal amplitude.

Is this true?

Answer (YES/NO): NO